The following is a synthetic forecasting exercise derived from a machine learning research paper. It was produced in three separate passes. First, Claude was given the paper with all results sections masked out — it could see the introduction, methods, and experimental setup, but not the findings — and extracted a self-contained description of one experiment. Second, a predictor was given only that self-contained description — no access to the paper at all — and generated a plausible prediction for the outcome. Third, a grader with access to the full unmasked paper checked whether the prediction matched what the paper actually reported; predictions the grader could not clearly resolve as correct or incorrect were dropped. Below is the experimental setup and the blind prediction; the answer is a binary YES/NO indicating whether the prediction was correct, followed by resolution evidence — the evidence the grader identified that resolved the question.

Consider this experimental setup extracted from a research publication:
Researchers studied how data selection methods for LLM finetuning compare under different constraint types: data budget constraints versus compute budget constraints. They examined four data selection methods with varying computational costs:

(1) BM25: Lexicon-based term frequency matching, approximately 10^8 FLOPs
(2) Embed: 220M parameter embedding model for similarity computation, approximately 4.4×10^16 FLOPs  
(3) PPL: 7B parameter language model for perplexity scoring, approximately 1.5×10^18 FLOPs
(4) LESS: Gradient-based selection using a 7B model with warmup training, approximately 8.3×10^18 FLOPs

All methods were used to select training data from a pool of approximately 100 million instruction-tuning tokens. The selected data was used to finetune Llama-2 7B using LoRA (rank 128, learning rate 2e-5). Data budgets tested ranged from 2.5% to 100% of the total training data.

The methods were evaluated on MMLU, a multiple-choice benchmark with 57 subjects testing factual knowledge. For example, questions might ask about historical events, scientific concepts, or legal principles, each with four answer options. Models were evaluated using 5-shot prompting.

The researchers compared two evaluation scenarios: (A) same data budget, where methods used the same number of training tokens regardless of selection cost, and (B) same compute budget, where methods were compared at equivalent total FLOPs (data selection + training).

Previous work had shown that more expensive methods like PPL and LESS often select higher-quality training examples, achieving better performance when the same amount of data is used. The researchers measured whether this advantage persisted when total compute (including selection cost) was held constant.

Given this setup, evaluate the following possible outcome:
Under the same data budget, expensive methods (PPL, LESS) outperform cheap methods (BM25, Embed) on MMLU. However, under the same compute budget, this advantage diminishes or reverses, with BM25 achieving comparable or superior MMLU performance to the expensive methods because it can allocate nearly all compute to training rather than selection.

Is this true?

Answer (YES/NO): YES